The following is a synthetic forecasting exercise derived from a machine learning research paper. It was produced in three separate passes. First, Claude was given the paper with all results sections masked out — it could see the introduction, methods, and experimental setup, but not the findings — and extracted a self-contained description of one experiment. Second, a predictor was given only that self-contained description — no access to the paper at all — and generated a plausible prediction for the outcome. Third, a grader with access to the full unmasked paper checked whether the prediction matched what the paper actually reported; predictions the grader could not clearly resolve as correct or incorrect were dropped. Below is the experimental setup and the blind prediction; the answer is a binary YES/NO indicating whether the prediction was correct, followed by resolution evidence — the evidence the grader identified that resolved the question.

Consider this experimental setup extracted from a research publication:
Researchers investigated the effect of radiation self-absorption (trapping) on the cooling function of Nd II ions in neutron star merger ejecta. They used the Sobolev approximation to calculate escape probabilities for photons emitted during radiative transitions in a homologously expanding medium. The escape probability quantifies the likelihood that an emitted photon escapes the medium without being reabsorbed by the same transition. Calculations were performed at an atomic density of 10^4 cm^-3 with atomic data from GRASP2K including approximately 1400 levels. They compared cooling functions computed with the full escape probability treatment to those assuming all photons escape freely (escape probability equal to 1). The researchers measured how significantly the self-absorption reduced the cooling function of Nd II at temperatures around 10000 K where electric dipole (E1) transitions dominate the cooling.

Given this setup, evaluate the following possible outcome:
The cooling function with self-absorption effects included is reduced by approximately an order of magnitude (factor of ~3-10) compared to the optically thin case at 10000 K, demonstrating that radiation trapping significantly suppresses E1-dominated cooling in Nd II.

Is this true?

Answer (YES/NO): NO